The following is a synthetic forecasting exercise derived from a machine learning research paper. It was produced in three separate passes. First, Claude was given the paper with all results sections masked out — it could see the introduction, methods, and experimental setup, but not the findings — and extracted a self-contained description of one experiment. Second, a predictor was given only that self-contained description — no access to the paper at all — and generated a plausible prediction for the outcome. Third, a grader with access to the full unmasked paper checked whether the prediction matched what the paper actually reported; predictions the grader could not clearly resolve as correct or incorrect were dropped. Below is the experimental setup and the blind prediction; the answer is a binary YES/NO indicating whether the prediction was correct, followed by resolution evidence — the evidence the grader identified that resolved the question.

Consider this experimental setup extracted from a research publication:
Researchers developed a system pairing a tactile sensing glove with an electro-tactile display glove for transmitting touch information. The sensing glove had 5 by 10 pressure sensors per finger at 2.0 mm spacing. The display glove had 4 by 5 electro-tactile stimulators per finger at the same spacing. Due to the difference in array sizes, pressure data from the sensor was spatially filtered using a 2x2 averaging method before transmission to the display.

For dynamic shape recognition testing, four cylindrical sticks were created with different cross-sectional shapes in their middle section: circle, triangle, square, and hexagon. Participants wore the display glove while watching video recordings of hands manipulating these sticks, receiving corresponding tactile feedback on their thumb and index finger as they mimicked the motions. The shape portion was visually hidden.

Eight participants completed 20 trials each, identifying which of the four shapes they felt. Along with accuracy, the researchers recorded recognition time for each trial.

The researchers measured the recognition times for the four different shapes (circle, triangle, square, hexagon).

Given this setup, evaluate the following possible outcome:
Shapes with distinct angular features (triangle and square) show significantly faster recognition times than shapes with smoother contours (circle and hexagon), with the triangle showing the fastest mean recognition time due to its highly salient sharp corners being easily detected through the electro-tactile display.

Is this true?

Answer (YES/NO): NO